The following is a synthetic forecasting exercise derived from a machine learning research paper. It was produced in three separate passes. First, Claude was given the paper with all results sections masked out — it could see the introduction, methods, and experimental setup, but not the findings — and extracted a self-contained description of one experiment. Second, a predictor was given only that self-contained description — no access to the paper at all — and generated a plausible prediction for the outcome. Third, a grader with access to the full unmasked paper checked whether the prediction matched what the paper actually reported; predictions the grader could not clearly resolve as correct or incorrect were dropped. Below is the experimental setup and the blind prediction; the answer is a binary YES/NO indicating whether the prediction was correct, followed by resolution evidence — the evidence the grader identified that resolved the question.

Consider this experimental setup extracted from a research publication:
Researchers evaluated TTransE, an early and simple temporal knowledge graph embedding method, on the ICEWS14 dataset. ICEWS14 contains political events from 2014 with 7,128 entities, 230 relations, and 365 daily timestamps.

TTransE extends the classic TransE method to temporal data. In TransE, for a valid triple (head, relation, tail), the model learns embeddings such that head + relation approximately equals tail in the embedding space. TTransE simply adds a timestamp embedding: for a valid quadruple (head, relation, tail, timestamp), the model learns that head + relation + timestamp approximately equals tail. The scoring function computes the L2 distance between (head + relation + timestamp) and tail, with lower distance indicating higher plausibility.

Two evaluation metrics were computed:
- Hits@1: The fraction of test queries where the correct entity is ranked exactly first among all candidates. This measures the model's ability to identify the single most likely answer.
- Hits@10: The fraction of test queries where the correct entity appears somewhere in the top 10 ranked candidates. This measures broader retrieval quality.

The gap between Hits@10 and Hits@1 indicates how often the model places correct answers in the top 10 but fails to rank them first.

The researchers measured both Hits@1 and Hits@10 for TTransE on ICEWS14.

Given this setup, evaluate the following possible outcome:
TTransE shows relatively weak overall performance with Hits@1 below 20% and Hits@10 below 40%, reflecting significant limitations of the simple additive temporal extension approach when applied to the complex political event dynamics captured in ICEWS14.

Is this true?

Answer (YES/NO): NO